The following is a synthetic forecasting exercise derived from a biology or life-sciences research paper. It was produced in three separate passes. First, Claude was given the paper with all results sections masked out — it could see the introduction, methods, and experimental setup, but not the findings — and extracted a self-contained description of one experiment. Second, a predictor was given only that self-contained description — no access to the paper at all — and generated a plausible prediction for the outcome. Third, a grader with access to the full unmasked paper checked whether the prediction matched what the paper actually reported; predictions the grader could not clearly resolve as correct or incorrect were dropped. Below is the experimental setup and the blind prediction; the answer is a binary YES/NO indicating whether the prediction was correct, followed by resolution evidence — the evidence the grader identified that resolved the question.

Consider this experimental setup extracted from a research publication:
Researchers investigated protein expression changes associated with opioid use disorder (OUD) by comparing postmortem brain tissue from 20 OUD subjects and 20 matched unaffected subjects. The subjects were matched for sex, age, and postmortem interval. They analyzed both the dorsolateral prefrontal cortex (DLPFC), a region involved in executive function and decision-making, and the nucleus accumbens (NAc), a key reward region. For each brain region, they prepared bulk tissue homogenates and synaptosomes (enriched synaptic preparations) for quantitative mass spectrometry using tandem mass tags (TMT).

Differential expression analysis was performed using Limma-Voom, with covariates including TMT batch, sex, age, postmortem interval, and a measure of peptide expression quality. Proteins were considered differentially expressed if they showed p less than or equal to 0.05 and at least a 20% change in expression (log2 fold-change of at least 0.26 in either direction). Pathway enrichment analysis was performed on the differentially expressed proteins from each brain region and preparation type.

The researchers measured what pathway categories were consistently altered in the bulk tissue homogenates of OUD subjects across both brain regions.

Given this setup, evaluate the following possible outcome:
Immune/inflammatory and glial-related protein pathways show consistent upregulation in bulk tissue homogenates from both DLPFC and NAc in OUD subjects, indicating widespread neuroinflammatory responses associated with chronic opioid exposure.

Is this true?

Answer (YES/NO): NO